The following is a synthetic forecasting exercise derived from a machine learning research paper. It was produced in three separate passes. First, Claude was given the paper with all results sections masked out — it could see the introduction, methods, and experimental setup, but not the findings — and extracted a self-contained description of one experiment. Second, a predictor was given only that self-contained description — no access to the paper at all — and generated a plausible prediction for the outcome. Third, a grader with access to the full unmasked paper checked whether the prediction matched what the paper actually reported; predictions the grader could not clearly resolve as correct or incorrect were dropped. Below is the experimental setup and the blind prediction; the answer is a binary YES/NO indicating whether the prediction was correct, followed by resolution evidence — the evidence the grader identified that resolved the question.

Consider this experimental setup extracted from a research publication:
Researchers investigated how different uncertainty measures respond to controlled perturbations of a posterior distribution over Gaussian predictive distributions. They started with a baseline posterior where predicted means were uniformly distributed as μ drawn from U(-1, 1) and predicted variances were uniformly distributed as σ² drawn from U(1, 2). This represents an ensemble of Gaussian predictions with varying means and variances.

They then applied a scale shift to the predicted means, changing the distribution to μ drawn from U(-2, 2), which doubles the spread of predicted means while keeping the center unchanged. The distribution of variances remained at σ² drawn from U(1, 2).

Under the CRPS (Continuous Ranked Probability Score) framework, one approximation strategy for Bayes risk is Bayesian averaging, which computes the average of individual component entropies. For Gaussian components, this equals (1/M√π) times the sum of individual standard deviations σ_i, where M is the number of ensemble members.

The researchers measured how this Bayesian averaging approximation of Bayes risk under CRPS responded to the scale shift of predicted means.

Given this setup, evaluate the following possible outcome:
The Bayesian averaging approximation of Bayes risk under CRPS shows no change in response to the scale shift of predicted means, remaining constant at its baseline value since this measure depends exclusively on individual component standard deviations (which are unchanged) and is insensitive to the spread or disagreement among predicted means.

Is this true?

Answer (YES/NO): YES